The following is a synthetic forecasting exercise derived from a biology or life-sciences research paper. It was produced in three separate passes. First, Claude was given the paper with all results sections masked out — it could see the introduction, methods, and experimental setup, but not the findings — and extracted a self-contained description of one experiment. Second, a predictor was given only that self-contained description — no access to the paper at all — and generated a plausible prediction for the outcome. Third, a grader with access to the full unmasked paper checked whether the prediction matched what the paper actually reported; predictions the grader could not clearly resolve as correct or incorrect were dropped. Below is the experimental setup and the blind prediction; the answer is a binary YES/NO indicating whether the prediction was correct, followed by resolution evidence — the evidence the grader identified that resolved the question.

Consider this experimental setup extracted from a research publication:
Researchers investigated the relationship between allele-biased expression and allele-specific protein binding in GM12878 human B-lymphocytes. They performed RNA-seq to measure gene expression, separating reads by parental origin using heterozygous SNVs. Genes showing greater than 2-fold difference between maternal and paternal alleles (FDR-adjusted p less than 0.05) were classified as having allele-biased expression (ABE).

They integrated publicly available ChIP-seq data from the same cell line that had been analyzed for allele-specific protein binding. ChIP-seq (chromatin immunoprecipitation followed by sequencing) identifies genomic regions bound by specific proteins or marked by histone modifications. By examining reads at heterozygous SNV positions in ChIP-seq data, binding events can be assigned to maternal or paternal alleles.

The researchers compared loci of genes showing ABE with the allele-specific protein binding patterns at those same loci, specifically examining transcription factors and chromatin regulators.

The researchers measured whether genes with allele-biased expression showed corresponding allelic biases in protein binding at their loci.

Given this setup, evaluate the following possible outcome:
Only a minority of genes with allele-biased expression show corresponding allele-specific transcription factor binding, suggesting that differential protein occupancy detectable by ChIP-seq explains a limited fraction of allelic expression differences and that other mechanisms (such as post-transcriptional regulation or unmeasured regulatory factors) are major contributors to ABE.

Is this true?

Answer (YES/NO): NO